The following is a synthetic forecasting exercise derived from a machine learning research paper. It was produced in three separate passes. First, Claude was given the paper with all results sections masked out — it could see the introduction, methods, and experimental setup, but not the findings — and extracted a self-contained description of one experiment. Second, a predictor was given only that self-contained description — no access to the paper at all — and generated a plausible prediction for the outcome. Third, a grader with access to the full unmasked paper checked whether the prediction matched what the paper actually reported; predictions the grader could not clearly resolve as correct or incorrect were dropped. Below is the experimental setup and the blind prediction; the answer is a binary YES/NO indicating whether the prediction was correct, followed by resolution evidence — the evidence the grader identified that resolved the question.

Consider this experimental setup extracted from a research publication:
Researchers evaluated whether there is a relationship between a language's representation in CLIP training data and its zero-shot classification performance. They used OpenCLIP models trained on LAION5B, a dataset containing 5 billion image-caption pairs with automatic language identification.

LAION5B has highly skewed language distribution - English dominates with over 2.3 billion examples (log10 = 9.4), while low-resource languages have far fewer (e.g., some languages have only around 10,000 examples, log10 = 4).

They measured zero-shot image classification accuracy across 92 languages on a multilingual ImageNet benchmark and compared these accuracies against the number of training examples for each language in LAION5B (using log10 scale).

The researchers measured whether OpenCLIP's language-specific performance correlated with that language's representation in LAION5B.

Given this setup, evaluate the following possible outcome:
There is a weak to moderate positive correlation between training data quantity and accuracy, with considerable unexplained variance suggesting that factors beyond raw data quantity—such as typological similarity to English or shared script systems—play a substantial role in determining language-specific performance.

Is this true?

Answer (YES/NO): NO